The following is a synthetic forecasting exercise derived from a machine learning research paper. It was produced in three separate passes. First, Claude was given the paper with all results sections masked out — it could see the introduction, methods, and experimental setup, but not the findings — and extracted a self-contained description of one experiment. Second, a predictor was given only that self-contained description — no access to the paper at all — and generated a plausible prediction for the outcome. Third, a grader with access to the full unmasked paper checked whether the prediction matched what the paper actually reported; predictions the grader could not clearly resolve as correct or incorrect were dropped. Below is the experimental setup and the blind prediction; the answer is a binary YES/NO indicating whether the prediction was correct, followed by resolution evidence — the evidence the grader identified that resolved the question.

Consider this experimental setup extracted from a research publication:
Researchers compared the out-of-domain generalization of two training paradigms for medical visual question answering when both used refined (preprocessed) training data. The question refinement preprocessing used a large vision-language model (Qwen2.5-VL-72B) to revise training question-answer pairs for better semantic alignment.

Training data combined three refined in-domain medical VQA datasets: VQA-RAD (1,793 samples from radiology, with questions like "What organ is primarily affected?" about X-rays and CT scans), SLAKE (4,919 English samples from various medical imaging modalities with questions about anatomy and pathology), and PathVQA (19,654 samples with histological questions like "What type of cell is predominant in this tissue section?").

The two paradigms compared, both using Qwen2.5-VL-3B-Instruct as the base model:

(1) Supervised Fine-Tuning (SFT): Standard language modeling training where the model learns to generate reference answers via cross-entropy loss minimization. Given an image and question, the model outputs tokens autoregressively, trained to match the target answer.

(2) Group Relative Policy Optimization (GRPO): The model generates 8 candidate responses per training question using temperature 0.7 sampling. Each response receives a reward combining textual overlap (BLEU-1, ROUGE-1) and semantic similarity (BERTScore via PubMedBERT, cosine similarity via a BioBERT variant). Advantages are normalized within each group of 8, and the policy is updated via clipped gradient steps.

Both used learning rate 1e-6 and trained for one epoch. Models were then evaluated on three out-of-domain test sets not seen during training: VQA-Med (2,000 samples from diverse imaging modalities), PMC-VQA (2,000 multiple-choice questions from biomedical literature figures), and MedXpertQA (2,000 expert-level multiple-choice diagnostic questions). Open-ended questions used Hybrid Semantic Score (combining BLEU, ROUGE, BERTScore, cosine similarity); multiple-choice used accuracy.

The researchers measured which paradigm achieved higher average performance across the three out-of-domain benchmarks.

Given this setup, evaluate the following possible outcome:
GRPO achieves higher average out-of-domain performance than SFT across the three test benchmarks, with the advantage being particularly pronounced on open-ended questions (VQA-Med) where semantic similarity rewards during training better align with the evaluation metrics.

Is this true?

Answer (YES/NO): NO